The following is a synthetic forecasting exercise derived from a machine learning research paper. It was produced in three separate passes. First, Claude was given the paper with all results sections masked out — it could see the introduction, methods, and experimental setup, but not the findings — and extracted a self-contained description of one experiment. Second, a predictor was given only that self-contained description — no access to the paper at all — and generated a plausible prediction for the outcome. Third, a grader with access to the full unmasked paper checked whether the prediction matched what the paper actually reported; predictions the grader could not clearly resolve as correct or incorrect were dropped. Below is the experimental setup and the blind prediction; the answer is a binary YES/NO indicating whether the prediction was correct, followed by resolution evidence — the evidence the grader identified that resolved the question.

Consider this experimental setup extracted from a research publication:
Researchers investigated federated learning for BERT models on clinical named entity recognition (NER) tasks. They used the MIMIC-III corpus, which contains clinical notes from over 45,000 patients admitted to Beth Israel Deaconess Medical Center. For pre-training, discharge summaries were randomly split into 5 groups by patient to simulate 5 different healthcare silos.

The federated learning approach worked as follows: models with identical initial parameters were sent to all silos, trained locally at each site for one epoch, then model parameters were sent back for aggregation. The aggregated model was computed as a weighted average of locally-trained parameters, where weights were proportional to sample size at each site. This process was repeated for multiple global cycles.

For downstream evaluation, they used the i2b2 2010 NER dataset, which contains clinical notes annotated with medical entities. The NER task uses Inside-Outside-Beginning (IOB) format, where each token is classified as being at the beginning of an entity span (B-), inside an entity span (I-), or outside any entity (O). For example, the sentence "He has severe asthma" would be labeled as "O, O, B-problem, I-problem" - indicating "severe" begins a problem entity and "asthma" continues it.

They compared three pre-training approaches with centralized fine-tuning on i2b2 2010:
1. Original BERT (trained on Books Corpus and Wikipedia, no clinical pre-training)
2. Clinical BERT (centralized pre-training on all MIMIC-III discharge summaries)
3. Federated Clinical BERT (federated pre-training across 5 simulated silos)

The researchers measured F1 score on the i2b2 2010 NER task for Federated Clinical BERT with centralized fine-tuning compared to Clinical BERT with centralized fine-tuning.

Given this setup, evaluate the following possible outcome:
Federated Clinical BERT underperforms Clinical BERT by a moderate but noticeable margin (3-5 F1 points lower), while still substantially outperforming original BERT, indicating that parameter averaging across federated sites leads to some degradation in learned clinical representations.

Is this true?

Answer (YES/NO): YES